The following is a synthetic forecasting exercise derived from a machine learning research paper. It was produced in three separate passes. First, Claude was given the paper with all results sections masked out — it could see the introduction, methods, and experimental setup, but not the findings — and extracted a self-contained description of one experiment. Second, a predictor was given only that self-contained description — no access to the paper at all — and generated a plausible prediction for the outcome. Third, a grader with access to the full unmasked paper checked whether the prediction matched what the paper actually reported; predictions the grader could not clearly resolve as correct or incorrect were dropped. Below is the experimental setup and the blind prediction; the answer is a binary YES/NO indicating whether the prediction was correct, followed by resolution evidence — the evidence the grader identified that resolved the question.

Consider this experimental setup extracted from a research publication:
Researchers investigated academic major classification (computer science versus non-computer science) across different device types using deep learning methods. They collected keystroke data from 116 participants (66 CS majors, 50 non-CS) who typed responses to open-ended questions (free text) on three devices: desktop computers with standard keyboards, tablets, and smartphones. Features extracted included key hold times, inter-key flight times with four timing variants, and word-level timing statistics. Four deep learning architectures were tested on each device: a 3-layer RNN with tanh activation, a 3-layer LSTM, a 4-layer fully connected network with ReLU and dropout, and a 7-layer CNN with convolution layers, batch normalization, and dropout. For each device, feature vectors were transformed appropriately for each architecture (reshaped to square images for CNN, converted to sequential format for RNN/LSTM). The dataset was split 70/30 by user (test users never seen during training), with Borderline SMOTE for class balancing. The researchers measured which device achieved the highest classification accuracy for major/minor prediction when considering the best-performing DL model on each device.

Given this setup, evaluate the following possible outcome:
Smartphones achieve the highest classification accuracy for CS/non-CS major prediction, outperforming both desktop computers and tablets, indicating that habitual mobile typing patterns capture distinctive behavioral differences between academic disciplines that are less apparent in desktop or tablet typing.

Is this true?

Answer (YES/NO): NO